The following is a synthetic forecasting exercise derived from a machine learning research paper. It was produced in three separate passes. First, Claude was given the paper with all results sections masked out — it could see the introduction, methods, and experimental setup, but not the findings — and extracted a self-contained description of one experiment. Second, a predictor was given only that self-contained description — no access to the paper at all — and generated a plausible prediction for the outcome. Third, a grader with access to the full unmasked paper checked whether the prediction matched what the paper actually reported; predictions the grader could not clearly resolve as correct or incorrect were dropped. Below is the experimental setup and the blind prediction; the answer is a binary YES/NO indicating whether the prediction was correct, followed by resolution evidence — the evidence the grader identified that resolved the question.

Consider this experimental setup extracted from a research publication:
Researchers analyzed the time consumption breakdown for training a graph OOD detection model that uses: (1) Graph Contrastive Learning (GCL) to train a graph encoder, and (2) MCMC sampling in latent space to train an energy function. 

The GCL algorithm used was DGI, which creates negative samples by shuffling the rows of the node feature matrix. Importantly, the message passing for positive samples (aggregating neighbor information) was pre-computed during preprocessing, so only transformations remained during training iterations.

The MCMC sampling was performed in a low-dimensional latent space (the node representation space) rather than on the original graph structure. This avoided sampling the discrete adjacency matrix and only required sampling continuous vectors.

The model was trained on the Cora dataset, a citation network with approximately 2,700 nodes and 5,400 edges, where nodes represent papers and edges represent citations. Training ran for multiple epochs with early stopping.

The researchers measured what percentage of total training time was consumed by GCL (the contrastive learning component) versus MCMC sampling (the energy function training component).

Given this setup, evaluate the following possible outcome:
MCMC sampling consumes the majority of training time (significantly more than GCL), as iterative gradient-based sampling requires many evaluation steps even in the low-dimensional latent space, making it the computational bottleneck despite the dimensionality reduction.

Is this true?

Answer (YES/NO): NO